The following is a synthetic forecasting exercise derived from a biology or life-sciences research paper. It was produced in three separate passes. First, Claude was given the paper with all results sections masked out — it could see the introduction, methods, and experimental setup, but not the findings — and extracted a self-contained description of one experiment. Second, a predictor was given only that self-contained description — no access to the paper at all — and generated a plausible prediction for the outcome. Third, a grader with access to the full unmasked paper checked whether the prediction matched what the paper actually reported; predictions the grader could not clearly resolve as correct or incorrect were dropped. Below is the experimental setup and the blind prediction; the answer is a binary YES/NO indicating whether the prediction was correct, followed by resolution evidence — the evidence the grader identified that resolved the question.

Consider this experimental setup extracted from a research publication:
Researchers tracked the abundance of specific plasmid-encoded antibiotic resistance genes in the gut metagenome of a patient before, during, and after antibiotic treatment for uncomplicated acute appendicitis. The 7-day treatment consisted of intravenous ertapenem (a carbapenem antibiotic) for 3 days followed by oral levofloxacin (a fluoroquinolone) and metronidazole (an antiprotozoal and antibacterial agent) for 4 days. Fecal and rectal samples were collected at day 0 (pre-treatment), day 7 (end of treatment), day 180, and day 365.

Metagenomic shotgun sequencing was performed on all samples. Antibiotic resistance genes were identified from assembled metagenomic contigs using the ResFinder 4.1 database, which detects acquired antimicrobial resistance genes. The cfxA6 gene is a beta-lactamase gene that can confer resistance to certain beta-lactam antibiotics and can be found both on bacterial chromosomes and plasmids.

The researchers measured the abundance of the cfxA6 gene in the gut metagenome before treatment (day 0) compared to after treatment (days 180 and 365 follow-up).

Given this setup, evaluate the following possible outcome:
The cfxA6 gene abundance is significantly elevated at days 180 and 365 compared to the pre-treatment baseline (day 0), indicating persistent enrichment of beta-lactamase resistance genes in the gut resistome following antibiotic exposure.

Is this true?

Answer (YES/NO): YES